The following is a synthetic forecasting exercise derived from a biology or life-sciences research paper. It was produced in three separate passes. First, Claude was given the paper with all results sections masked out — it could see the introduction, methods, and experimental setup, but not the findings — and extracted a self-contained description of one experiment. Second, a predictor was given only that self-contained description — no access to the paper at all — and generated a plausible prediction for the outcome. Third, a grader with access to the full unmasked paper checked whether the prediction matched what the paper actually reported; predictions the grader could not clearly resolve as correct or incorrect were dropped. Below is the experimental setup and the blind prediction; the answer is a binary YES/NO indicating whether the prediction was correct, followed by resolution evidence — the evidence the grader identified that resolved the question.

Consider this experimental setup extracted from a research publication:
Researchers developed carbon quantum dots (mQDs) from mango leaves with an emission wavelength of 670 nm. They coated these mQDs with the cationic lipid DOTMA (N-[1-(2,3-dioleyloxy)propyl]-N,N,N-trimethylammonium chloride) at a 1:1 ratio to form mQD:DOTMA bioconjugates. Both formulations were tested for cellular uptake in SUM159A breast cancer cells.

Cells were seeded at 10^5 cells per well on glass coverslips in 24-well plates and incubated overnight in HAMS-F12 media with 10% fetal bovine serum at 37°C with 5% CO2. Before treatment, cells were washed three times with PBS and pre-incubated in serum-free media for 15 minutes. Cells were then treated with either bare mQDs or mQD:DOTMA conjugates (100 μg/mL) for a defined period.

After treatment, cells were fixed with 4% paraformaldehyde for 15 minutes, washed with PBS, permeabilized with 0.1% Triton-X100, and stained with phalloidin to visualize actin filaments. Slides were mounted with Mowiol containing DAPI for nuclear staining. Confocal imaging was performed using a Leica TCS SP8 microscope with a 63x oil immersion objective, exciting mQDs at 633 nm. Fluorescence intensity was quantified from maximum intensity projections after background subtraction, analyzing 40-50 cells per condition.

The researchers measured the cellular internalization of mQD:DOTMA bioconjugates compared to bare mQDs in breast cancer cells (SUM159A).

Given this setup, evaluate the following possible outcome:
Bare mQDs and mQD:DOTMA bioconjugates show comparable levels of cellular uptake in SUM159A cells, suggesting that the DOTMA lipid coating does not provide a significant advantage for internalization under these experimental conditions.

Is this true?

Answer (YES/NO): NO